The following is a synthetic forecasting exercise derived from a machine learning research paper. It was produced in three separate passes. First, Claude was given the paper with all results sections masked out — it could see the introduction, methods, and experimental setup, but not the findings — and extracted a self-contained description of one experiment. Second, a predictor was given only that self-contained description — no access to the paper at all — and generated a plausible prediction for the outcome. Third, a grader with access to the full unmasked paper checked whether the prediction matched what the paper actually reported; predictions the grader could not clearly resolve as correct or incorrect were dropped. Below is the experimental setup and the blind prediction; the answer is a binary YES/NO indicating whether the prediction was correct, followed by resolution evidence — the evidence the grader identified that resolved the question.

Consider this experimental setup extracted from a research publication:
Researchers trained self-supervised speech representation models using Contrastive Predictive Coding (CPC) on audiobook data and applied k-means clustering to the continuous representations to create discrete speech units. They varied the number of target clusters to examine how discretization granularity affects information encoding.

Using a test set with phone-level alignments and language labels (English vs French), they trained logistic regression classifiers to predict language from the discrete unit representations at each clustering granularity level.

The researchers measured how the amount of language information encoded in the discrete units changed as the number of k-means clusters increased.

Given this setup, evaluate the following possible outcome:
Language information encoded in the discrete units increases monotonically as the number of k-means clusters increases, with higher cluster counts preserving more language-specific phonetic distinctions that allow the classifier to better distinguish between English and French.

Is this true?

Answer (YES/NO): NO